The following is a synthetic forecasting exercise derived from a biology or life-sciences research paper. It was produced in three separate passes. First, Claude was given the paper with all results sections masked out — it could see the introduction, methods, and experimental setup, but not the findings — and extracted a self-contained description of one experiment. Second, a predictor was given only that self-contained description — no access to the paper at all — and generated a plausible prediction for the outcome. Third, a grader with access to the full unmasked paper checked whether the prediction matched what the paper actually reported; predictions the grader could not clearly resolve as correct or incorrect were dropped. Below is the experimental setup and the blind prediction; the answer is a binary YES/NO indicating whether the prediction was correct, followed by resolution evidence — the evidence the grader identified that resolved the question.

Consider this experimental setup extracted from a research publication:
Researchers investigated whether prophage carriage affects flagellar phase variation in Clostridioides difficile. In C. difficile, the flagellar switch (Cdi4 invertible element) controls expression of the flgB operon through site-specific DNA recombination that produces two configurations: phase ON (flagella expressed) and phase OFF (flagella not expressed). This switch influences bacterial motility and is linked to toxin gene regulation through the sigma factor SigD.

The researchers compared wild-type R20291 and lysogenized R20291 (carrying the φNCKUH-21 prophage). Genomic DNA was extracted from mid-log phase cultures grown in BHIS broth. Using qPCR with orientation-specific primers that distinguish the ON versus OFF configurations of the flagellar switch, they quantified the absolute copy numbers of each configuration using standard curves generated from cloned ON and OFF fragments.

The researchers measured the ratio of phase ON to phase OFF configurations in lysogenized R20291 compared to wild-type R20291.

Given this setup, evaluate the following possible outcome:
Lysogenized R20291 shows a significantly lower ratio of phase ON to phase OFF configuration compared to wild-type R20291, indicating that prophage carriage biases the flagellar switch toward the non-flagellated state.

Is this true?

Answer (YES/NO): NO